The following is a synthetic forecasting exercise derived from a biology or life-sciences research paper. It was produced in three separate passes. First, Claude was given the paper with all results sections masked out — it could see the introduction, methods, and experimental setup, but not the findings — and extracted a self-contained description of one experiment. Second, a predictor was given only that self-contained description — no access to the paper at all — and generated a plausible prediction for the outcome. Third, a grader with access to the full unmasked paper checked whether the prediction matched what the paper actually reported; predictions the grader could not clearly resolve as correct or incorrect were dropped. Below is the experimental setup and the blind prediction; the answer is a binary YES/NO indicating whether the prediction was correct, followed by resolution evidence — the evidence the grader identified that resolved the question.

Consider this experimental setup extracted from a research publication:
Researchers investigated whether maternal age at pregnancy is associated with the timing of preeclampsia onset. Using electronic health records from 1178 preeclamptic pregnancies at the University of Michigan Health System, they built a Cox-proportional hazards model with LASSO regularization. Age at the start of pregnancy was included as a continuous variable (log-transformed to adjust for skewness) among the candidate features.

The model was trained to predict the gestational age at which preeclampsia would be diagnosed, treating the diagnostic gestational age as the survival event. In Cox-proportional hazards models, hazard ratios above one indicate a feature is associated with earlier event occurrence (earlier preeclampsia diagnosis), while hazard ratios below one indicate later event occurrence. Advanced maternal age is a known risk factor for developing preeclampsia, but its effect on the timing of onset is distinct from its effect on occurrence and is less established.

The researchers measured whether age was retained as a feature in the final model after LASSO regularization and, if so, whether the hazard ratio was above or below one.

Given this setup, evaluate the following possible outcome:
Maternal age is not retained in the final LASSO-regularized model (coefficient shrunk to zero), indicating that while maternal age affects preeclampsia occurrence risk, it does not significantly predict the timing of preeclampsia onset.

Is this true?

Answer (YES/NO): YES